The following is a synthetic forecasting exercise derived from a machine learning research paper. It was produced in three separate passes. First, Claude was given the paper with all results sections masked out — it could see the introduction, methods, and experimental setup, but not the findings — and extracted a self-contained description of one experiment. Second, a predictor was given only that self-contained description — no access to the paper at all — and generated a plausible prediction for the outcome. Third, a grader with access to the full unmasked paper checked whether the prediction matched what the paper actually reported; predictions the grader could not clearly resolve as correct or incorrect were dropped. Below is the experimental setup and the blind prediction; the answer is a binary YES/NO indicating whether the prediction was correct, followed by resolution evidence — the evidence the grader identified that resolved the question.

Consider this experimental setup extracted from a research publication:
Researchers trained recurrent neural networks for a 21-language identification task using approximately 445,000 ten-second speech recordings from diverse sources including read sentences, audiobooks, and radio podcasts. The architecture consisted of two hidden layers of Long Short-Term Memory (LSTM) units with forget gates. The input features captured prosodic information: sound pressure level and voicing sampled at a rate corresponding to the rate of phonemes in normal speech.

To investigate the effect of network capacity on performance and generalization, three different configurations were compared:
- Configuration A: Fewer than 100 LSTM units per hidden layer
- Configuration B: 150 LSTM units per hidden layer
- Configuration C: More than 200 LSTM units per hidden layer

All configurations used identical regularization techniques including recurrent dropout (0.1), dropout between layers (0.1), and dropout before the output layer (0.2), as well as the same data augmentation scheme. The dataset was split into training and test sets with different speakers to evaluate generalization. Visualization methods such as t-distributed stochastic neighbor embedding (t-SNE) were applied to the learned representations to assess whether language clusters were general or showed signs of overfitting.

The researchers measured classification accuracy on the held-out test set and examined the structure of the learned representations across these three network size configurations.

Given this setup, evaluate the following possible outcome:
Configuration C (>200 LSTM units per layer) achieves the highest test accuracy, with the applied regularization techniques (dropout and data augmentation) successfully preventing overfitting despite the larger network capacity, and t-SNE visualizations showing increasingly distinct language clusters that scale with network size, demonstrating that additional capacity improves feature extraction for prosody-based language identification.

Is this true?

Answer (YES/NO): NO